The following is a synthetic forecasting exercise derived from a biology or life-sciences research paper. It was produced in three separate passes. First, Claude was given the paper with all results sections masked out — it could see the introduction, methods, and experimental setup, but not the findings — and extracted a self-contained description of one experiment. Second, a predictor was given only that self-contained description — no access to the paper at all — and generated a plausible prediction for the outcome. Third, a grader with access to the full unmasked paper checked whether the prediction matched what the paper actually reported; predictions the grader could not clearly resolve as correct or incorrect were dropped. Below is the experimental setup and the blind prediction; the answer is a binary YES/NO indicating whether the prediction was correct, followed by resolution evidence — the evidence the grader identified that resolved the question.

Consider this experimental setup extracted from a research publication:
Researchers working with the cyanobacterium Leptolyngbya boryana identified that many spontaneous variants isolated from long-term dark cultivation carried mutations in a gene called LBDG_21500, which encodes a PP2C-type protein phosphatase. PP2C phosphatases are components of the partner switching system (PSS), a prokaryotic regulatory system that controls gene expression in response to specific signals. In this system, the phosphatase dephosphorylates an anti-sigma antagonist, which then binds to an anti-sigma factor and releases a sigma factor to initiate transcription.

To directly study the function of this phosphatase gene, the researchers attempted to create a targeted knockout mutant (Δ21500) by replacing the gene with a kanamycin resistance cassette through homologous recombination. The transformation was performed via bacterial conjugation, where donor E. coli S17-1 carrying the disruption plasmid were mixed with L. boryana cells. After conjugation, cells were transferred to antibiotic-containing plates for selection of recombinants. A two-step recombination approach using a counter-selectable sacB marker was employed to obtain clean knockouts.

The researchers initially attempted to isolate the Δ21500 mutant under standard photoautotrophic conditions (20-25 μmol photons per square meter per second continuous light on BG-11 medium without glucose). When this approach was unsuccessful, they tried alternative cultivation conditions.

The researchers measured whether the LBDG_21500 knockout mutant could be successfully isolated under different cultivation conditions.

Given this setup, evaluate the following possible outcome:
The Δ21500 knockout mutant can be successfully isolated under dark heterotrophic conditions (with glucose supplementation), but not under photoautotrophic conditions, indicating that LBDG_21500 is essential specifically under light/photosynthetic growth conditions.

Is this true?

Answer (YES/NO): NO